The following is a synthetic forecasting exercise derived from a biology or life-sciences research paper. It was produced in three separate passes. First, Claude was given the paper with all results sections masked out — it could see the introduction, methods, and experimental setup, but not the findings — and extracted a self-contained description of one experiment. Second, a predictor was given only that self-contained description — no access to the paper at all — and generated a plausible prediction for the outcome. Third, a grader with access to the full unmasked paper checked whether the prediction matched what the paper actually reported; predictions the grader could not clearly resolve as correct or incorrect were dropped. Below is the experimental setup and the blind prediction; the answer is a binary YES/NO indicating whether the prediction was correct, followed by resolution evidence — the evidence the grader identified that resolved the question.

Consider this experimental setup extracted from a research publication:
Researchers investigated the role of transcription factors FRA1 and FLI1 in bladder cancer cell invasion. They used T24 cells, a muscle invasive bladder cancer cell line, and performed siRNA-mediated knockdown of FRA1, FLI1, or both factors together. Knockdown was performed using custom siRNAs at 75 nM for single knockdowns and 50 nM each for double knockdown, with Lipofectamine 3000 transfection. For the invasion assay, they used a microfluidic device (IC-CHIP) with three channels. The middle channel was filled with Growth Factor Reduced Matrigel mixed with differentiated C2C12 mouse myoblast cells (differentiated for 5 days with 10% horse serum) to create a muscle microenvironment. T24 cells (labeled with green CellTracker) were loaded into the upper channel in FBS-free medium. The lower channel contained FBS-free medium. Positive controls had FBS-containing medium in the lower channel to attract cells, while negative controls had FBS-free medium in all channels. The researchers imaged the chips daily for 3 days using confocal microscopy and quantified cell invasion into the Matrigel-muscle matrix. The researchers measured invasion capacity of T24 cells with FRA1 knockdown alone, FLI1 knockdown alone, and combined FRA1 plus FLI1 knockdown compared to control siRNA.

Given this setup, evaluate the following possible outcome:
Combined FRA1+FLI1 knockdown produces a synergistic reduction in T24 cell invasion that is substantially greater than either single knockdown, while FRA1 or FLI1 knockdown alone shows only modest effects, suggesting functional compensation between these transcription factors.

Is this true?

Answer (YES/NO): NO